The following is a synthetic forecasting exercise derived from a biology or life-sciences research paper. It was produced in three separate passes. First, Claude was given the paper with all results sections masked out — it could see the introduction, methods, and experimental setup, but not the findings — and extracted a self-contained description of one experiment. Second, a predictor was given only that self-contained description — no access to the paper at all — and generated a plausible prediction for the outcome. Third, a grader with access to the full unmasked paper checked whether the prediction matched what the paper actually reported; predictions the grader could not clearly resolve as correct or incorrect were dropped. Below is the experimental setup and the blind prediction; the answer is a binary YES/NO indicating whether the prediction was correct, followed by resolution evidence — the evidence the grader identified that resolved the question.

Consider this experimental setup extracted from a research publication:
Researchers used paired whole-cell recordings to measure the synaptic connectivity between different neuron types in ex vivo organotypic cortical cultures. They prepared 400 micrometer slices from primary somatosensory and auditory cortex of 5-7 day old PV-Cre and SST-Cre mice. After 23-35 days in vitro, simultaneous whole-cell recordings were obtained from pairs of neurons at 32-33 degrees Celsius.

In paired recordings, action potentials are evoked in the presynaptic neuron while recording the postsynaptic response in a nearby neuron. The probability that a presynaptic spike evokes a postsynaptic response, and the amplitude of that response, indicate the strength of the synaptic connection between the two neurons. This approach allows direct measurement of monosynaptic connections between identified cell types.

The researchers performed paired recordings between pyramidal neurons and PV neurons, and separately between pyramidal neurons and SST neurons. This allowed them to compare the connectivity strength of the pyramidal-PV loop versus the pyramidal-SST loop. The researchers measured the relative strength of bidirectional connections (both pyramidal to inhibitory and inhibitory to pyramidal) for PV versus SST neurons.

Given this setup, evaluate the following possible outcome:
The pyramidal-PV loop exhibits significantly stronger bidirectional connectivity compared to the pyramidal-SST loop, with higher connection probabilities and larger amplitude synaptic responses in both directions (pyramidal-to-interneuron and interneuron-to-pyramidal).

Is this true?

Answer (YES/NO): YES